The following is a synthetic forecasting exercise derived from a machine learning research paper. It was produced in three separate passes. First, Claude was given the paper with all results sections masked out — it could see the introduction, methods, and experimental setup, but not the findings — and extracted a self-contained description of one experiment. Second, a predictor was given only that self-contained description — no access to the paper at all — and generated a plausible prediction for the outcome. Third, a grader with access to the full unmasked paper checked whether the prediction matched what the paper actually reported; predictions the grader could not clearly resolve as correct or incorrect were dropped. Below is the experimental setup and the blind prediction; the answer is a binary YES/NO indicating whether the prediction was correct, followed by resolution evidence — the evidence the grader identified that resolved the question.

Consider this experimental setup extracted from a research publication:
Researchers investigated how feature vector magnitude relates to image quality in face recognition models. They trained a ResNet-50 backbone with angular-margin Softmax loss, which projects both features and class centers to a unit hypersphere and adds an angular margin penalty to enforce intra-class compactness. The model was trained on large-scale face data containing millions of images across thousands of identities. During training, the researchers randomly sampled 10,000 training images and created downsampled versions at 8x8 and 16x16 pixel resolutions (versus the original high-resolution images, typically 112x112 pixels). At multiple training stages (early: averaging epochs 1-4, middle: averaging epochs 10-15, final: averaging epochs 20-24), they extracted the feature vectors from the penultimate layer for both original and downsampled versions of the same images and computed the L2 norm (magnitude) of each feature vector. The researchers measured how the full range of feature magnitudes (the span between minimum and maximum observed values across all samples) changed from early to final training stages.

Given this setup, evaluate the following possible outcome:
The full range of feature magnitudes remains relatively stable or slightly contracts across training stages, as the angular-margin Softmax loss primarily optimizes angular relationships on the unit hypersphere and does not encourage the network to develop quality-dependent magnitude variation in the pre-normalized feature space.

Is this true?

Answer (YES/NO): NO